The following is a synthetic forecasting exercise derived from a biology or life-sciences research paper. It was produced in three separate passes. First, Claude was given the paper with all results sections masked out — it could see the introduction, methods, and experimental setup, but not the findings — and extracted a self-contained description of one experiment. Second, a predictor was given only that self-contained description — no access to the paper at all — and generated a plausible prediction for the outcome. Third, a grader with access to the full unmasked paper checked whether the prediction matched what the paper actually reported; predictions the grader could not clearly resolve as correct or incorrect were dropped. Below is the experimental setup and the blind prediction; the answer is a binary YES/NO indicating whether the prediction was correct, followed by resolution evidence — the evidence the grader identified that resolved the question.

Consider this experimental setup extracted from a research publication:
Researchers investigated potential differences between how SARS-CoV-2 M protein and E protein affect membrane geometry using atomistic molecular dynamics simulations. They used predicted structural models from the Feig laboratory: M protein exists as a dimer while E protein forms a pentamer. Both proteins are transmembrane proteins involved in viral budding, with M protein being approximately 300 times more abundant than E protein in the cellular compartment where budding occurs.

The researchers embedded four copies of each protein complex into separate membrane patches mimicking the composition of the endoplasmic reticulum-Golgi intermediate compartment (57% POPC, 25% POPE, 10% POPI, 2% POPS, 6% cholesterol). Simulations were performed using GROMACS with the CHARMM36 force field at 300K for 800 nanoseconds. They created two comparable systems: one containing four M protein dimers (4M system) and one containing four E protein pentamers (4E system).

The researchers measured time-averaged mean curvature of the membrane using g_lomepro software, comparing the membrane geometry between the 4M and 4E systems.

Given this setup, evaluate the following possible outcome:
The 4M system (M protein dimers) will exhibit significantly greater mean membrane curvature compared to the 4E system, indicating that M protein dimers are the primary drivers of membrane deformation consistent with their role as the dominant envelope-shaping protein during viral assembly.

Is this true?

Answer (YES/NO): YES